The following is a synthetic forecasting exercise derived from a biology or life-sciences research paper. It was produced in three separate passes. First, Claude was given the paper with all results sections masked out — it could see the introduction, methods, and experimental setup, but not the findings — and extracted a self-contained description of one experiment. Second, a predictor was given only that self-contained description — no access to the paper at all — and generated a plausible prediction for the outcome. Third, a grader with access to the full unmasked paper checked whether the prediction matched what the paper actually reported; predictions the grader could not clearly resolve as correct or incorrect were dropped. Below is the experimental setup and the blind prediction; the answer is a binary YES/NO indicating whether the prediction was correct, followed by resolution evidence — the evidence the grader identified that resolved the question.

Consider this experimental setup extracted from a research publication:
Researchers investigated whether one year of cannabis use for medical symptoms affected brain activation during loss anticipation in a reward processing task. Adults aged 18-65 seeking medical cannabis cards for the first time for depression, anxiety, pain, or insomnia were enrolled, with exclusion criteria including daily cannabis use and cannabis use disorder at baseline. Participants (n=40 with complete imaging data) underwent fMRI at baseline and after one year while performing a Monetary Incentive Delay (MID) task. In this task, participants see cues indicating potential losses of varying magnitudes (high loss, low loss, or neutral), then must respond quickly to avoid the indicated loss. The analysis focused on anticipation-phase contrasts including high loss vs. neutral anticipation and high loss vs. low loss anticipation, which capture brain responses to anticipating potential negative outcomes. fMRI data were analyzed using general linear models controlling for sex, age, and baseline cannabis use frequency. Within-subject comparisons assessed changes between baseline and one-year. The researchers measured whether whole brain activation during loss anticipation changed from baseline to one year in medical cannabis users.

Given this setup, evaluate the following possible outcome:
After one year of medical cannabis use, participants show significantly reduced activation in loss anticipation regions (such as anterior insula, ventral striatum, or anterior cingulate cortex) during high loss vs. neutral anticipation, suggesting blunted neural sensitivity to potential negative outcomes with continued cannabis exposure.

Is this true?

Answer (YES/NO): NO